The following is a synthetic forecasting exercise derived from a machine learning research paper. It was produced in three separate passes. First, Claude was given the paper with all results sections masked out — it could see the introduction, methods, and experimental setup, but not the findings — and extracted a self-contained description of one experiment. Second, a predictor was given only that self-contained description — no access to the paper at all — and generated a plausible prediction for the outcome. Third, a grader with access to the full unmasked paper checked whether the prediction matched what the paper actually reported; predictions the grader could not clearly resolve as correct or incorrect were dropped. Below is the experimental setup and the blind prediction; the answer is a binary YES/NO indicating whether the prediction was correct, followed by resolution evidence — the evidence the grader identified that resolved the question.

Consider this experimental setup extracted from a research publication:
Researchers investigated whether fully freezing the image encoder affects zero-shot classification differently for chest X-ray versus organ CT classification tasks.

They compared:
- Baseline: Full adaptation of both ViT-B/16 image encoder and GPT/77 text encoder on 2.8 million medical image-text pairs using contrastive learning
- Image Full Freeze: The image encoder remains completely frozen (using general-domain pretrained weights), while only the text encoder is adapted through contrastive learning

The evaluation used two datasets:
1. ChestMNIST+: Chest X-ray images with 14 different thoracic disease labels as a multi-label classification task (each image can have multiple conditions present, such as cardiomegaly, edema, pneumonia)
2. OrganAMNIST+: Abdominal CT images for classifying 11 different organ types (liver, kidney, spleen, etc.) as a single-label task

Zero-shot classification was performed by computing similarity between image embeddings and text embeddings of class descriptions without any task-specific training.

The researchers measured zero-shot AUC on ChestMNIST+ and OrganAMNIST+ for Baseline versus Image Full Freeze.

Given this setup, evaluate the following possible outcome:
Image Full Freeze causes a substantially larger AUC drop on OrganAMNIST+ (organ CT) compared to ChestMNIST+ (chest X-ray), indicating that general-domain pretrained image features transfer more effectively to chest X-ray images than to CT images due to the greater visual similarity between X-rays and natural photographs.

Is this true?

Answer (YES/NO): YES